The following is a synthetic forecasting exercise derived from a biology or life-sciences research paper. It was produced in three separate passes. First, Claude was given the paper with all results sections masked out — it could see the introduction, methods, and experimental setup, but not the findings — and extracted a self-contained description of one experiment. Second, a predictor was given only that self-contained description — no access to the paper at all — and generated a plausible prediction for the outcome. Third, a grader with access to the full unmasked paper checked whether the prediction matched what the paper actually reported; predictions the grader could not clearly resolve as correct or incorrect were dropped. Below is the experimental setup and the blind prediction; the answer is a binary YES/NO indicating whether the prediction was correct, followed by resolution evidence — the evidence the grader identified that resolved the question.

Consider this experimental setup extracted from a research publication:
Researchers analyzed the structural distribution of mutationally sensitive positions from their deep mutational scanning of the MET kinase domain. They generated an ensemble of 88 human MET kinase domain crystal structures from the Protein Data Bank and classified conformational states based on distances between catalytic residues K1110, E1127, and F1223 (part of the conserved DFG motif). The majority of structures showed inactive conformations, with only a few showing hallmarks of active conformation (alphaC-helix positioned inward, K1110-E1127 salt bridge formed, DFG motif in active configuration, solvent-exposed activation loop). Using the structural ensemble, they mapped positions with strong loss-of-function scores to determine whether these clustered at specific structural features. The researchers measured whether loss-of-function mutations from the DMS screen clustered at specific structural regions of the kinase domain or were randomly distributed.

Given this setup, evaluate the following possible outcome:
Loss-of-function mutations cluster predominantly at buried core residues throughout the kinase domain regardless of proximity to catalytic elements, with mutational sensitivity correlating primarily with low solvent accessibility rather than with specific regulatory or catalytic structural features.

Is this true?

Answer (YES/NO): NO